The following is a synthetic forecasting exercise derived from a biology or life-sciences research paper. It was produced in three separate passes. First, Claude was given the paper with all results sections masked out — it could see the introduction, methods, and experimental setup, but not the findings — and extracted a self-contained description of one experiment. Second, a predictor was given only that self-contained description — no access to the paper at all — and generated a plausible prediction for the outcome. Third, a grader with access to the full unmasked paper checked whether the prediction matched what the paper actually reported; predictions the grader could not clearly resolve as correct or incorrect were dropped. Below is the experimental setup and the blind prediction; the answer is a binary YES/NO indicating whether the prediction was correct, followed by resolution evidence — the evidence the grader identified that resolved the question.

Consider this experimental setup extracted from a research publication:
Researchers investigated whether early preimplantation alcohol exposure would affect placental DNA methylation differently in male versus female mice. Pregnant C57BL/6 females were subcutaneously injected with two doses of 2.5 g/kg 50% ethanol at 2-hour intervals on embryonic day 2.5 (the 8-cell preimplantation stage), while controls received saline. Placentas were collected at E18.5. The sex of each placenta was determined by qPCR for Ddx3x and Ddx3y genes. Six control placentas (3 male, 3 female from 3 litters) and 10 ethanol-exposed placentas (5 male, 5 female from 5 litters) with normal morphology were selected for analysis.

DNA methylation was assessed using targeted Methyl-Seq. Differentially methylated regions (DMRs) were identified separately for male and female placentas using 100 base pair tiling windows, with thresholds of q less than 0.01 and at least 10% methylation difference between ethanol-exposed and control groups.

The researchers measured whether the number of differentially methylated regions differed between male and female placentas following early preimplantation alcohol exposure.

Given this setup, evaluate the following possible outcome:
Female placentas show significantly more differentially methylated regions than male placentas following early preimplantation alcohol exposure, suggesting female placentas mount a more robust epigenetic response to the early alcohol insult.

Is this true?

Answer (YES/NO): YES